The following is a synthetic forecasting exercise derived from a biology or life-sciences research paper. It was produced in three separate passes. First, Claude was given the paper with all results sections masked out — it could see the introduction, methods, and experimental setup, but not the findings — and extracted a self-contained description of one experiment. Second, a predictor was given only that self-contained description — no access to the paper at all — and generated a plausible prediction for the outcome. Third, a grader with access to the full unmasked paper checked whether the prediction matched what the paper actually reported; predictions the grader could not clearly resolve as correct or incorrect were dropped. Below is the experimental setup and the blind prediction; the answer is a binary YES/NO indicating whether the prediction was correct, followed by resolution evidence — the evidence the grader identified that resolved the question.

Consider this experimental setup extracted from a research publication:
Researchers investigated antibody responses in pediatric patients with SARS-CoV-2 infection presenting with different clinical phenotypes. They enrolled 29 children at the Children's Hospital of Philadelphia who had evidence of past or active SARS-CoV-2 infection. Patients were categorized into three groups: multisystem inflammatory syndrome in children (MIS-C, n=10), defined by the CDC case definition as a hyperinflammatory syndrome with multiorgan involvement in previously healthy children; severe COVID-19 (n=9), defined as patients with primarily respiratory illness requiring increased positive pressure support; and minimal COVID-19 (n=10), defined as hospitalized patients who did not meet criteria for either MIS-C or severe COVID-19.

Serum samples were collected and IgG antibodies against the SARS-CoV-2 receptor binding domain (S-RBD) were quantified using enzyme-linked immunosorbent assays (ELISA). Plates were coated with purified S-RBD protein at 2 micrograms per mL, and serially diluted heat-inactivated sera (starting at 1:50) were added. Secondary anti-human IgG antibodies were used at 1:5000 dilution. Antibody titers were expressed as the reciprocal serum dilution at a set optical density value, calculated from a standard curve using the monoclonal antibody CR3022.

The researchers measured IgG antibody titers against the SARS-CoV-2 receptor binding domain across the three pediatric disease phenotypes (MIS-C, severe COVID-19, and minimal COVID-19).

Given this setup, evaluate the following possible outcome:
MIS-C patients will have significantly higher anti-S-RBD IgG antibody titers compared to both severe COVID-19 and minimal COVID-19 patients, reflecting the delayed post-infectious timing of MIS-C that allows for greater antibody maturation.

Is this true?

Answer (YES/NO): NO